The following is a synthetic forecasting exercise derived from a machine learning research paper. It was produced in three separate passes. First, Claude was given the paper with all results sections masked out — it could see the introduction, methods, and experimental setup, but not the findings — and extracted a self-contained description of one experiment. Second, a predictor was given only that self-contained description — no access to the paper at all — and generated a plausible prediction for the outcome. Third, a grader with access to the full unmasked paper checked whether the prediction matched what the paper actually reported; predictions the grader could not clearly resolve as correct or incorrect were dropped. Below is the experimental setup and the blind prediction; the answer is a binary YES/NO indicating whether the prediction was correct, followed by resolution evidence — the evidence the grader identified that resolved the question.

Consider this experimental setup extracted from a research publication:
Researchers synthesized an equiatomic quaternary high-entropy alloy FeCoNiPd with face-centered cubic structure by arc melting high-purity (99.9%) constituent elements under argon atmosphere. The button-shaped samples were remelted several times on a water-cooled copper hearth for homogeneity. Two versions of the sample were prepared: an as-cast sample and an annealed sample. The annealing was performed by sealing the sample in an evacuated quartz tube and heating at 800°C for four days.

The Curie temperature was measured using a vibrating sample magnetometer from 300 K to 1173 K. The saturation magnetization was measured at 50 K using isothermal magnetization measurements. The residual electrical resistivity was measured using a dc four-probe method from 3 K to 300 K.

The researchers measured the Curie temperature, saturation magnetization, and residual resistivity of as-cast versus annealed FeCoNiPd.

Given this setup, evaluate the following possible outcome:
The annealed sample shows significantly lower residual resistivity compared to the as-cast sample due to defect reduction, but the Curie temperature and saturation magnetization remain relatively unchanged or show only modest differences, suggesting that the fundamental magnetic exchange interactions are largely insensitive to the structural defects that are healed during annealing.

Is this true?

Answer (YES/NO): NO